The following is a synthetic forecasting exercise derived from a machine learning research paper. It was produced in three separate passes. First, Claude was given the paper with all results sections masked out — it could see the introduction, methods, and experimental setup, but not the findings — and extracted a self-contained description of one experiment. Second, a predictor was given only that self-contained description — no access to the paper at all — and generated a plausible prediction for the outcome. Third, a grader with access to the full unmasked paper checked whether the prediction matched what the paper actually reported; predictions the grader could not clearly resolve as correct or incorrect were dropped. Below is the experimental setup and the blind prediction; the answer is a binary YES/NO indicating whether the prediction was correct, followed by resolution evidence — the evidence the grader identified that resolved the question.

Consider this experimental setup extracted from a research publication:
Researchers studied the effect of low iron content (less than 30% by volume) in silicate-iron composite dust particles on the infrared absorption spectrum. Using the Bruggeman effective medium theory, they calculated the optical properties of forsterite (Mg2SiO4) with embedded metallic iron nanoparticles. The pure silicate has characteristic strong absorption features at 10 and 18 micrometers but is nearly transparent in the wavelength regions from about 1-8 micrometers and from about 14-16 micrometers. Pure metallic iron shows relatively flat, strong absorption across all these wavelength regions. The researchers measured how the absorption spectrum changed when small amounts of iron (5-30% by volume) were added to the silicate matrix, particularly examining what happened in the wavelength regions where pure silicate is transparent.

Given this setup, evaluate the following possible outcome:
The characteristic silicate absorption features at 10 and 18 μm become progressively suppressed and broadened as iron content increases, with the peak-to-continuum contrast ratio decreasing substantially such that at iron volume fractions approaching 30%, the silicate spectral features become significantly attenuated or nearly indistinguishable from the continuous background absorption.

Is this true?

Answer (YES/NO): NO